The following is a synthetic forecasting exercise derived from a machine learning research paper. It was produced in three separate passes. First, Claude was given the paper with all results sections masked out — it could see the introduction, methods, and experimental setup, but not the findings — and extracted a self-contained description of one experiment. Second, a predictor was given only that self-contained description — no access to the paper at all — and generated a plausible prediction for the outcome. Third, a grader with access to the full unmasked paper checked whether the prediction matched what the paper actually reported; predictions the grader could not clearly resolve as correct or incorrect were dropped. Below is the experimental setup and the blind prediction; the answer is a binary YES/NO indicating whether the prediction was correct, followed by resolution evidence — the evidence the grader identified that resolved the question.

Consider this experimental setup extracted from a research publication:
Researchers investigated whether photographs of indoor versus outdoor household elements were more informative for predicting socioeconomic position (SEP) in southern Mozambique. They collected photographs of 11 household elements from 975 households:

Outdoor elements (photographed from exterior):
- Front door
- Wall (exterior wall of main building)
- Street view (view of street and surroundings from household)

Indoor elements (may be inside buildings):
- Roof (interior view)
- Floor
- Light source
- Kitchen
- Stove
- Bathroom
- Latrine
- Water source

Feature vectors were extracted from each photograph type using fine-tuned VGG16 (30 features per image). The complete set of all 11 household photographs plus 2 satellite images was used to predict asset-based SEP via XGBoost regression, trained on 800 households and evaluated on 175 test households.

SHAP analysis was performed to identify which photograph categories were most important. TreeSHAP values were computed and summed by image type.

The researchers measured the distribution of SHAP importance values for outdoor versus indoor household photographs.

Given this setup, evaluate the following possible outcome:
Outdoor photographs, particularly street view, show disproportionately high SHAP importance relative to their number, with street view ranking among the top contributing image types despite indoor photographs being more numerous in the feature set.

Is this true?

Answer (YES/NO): NO